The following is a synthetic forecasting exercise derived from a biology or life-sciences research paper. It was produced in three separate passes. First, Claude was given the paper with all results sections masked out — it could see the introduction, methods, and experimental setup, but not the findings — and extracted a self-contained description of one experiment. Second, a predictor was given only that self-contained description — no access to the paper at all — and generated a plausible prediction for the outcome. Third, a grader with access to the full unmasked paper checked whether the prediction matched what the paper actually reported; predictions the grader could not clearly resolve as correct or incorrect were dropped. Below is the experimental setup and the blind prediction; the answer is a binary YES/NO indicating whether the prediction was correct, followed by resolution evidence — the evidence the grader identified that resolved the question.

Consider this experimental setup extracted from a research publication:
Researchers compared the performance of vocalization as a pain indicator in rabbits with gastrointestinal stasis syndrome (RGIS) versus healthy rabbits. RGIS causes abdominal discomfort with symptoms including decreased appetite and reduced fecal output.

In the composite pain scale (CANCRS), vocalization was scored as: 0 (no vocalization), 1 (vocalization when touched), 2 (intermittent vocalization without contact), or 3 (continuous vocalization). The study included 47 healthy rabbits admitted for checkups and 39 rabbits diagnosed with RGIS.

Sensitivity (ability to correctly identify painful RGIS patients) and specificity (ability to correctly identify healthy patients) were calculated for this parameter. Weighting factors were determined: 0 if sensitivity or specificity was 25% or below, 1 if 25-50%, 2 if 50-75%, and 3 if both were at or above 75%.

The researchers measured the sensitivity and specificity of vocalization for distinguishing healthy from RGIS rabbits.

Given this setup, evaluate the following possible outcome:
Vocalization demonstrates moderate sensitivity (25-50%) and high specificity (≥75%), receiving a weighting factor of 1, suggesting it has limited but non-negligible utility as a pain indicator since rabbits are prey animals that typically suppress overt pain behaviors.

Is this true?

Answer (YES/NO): NO